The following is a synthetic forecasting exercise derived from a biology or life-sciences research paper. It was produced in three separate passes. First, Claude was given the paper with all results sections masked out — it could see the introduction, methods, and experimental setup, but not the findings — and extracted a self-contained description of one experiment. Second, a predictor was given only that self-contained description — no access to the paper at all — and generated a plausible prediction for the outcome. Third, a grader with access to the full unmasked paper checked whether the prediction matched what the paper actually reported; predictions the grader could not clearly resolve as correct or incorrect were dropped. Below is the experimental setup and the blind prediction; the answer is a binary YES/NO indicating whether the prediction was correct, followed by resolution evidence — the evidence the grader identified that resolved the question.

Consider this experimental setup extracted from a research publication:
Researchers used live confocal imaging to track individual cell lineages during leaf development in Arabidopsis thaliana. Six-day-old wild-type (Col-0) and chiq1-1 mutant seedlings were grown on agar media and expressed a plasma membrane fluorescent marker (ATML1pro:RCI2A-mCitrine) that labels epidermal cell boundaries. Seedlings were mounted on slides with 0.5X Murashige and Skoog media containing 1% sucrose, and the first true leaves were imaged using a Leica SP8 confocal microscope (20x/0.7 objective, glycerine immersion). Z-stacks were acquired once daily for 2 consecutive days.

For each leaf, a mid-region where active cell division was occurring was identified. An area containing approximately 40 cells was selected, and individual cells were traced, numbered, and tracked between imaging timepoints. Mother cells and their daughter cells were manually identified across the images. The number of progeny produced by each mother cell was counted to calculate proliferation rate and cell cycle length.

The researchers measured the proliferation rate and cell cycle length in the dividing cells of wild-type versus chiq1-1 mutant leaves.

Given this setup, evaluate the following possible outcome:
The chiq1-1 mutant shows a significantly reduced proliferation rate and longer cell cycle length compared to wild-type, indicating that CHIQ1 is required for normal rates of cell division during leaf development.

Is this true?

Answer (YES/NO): NO